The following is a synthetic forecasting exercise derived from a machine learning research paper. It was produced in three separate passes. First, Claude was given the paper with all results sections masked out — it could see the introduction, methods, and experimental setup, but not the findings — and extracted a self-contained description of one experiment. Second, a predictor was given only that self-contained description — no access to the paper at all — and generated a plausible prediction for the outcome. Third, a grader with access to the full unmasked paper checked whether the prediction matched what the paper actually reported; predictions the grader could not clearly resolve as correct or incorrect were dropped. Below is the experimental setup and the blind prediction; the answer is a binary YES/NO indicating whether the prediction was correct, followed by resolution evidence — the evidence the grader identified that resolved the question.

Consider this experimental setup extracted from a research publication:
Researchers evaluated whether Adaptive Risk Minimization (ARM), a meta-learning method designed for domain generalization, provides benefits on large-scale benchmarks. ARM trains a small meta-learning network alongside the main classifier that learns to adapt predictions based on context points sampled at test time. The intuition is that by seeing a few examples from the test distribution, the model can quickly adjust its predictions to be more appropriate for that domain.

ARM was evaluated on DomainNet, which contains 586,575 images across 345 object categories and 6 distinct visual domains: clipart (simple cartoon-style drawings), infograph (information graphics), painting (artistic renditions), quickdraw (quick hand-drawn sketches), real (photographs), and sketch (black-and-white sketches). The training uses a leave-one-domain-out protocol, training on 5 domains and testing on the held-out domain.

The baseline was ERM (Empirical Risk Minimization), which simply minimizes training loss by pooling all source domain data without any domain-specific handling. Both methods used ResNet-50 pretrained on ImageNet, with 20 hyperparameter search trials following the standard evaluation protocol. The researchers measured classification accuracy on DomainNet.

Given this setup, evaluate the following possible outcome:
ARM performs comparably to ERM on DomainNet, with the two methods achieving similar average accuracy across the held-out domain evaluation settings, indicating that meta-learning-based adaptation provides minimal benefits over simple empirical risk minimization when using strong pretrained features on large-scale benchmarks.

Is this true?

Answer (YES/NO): NO